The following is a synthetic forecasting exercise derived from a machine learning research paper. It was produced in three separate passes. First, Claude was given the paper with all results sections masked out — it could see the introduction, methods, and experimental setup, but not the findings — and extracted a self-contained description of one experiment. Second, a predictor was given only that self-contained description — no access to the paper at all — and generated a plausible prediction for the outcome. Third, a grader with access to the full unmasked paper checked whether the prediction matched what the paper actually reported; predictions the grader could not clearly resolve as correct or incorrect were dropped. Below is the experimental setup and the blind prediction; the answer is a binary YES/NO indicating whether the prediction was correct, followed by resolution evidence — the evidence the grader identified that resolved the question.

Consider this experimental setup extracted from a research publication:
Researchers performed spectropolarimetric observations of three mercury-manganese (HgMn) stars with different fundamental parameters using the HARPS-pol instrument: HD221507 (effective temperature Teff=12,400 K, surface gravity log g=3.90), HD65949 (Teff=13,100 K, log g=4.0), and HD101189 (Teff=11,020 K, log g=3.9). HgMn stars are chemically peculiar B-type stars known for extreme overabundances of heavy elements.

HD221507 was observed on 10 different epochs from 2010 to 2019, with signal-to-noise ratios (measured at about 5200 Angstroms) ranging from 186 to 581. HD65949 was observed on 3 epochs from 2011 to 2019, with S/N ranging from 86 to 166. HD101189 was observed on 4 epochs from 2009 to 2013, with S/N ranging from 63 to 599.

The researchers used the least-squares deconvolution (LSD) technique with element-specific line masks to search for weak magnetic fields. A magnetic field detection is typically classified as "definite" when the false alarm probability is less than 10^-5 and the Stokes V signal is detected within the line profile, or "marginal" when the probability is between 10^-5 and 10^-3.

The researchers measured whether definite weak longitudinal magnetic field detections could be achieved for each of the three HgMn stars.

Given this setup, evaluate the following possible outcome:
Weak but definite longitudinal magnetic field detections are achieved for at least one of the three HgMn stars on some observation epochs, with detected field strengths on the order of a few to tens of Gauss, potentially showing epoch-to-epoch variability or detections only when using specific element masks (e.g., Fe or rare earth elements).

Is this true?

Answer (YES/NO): YES